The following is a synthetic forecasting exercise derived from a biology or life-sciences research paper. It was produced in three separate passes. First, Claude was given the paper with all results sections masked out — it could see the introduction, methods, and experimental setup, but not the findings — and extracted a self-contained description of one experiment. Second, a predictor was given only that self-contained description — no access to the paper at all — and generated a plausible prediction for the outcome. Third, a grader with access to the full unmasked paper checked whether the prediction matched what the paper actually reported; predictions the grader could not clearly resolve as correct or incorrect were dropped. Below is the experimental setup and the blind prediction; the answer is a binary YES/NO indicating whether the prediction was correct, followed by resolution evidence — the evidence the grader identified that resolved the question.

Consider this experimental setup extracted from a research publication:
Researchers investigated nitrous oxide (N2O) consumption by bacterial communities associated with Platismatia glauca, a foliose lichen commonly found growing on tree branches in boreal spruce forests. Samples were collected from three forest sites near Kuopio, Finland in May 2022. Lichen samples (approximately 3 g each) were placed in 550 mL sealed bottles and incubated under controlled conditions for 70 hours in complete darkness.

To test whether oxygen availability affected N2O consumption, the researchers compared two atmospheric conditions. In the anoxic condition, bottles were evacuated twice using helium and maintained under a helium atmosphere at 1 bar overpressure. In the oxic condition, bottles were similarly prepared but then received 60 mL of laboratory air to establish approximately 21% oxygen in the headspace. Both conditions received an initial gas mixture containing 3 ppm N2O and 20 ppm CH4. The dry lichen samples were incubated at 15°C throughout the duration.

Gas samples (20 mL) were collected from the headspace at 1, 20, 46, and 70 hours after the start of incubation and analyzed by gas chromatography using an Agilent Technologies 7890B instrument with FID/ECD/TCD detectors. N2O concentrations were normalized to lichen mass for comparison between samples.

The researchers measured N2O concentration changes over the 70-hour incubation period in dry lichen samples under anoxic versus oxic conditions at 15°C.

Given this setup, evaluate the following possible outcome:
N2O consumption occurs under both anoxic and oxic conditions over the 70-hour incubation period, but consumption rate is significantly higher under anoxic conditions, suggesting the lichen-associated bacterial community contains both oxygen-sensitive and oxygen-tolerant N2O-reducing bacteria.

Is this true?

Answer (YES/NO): NO